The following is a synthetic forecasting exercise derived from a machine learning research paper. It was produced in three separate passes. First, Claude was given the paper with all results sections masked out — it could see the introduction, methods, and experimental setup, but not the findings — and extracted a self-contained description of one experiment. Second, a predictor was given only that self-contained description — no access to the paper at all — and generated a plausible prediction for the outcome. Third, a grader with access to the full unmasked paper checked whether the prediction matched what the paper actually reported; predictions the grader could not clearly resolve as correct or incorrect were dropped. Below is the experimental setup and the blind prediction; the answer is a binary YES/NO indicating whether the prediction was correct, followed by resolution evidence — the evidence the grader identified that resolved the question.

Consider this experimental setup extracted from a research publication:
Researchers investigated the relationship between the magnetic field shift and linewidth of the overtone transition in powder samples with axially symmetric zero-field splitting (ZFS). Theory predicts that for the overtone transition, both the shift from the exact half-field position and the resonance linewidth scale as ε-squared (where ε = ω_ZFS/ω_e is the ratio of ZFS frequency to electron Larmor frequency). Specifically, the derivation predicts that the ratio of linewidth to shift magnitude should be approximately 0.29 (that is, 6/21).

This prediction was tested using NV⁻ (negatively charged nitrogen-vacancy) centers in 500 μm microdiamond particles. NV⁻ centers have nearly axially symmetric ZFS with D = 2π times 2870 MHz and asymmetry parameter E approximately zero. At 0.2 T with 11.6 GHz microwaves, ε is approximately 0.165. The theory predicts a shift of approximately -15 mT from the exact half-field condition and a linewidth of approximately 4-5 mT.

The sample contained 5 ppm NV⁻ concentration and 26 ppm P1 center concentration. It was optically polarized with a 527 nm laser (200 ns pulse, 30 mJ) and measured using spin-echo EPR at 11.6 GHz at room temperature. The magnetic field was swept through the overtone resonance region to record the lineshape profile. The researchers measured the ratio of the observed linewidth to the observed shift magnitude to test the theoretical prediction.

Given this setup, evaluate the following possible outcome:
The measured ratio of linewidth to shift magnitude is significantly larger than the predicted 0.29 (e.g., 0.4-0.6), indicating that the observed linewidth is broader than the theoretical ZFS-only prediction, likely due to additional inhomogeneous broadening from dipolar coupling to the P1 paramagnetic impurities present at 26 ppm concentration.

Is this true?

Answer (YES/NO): NO